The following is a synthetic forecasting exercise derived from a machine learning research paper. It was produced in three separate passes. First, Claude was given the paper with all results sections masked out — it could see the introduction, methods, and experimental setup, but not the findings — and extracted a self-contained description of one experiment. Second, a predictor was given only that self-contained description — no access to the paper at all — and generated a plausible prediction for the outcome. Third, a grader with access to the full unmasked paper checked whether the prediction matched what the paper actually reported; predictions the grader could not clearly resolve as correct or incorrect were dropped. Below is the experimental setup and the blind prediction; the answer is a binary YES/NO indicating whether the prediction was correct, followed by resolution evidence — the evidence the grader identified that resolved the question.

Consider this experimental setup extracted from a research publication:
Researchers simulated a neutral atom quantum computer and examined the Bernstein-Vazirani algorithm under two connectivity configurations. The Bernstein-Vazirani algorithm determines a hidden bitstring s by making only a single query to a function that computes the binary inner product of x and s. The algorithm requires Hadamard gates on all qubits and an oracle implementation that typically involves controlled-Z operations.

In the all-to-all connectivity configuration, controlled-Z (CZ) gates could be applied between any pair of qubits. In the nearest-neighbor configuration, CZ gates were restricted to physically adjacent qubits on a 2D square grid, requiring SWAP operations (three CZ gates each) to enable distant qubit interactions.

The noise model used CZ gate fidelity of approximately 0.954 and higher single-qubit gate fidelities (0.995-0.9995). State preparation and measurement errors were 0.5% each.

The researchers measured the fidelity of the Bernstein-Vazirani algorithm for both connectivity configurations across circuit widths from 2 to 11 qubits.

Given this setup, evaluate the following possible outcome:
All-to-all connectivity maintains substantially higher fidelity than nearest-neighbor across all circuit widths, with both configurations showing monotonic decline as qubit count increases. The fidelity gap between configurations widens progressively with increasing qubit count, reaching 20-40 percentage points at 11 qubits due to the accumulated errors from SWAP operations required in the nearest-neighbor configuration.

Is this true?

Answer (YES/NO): NO